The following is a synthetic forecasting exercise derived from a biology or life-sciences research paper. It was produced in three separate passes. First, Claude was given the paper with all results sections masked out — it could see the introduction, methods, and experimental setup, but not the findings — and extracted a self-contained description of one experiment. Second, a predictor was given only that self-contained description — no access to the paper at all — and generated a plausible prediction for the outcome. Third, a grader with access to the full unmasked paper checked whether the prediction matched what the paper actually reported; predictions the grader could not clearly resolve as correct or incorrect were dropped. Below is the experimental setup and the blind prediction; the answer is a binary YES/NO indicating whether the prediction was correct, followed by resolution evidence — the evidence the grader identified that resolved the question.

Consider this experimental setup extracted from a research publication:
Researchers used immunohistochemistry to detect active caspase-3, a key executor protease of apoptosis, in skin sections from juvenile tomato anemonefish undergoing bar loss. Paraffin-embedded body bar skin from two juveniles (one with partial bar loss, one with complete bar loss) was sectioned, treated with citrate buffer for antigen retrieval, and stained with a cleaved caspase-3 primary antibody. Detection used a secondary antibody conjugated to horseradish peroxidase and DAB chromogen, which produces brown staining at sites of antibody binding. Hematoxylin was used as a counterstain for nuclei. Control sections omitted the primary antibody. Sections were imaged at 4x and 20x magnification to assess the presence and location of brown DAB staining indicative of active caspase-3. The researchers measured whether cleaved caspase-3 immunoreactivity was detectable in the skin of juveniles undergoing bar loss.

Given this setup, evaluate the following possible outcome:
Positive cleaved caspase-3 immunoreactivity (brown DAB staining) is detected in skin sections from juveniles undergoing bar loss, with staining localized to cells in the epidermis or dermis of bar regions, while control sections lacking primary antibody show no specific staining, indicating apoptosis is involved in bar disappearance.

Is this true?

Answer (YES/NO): YES